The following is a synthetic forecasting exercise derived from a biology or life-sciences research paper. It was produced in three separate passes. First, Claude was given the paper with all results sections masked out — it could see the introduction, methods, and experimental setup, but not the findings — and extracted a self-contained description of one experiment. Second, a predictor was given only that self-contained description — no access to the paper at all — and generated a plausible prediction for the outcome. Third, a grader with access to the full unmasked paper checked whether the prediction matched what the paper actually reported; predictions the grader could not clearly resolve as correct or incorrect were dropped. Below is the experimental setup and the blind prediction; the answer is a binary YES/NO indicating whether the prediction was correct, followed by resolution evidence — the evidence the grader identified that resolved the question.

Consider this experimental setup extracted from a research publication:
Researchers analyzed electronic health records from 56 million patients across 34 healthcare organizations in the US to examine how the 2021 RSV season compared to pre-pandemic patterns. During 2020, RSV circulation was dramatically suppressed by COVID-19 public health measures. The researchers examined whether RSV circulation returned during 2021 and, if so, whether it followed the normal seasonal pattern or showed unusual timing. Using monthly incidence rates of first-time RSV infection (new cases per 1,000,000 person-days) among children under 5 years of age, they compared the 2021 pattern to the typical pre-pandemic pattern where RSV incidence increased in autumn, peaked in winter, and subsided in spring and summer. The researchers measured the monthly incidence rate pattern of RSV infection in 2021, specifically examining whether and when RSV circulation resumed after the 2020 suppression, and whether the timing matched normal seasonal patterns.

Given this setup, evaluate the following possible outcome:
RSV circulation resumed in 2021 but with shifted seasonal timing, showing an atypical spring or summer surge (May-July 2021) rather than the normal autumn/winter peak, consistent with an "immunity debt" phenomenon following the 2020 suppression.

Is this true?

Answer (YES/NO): YES